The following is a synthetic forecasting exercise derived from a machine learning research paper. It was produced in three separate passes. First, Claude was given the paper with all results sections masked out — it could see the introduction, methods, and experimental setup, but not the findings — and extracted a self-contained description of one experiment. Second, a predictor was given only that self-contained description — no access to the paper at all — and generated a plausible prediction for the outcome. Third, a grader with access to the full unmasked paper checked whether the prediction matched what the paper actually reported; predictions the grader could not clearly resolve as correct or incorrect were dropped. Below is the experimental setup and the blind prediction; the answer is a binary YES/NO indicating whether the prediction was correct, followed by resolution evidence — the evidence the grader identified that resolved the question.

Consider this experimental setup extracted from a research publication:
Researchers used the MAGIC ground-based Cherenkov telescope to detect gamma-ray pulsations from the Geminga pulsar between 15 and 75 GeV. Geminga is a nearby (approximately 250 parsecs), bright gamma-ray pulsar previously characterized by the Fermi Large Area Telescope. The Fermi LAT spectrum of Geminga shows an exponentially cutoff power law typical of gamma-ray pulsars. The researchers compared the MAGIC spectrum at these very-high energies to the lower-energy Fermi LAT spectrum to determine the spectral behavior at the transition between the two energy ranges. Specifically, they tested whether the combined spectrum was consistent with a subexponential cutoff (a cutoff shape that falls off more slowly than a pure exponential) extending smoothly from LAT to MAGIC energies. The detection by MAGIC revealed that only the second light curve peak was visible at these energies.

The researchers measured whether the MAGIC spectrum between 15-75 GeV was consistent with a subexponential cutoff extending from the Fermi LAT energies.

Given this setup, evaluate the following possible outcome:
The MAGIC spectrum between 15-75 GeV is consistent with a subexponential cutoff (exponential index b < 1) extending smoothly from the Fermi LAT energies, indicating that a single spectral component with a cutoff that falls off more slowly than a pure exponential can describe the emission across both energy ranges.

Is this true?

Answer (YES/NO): NO